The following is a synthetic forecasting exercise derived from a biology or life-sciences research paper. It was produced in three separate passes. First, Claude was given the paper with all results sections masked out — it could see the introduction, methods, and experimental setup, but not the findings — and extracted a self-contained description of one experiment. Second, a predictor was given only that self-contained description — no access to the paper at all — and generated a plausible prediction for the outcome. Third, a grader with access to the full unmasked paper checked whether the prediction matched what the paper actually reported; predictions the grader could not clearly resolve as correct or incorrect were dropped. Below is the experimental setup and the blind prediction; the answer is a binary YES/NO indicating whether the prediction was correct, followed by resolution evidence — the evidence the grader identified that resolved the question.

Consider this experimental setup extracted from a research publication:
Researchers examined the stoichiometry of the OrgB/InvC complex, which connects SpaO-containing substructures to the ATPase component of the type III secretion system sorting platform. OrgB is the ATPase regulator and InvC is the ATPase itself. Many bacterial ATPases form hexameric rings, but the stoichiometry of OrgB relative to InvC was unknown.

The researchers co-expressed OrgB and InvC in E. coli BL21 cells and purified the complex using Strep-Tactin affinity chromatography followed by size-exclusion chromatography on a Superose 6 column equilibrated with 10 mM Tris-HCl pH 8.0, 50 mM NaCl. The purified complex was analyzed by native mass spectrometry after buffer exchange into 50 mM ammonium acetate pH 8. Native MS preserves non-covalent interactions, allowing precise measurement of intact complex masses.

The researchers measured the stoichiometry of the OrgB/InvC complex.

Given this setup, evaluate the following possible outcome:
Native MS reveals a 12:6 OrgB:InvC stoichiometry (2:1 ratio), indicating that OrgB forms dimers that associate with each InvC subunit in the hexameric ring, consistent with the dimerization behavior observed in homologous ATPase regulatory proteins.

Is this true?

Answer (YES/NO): NO